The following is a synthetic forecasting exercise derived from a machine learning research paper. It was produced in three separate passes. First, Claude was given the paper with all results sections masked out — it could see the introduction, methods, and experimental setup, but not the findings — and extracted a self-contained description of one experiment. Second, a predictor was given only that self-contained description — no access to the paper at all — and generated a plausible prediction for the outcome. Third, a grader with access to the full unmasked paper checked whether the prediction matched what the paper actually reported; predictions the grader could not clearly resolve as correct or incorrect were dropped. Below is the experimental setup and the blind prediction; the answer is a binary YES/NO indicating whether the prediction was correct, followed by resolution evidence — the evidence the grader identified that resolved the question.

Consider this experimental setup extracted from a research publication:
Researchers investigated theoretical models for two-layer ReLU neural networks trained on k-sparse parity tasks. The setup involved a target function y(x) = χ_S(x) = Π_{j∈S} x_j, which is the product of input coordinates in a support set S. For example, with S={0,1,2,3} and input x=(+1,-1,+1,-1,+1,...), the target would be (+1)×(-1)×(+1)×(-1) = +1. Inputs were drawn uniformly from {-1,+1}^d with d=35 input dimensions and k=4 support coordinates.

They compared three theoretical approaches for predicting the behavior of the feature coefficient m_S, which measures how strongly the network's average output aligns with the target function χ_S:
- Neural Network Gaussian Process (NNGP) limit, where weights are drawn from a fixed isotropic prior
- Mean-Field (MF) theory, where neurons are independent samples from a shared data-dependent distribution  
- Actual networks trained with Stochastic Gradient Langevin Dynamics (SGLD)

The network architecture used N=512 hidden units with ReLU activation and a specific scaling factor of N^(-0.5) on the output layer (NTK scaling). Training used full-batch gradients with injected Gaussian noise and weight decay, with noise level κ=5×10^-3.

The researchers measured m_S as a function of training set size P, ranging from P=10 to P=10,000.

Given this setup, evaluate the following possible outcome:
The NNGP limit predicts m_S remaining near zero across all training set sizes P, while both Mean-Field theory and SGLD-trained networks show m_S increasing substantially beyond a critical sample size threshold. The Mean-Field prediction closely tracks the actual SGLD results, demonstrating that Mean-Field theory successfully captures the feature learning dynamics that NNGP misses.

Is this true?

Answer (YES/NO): NO